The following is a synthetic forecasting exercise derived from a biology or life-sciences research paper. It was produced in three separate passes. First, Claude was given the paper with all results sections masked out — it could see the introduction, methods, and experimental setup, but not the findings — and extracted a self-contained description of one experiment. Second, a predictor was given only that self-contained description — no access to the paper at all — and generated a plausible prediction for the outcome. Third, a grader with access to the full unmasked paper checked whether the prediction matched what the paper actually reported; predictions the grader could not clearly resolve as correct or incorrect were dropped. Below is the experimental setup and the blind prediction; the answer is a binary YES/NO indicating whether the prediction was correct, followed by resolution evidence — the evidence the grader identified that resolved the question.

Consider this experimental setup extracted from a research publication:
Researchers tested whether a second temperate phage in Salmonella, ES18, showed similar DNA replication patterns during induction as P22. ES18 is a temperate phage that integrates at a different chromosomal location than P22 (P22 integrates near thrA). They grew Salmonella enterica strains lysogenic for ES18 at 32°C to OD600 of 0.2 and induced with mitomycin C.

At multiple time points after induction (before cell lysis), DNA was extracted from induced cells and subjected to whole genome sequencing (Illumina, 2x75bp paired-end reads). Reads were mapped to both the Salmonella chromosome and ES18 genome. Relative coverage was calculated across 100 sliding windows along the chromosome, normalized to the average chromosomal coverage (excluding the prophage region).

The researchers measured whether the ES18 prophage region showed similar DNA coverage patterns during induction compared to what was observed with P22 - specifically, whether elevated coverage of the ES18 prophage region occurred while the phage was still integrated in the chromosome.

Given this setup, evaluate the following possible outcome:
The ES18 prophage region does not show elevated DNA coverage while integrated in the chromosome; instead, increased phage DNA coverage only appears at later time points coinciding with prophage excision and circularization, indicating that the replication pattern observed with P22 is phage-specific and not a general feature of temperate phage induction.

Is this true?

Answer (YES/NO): NO